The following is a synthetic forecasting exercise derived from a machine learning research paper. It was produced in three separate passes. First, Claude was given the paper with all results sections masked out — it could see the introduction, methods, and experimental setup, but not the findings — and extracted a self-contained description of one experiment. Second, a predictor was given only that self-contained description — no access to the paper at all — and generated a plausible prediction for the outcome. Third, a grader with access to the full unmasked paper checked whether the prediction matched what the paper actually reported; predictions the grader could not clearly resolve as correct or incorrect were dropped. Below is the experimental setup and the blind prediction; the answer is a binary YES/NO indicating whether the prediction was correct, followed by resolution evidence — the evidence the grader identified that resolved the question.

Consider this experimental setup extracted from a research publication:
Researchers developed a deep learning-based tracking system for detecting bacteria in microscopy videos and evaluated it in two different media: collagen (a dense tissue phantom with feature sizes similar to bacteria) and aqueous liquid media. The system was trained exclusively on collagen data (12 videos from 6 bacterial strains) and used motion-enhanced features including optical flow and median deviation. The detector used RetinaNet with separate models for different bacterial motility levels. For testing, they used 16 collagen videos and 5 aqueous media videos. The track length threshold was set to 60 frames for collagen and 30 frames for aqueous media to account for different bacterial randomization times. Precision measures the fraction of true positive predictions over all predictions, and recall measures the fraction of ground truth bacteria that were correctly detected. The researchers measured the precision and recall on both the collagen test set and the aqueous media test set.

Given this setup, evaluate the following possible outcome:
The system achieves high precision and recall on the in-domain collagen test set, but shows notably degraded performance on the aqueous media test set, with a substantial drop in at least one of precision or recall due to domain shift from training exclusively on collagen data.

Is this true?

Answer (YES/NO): NO